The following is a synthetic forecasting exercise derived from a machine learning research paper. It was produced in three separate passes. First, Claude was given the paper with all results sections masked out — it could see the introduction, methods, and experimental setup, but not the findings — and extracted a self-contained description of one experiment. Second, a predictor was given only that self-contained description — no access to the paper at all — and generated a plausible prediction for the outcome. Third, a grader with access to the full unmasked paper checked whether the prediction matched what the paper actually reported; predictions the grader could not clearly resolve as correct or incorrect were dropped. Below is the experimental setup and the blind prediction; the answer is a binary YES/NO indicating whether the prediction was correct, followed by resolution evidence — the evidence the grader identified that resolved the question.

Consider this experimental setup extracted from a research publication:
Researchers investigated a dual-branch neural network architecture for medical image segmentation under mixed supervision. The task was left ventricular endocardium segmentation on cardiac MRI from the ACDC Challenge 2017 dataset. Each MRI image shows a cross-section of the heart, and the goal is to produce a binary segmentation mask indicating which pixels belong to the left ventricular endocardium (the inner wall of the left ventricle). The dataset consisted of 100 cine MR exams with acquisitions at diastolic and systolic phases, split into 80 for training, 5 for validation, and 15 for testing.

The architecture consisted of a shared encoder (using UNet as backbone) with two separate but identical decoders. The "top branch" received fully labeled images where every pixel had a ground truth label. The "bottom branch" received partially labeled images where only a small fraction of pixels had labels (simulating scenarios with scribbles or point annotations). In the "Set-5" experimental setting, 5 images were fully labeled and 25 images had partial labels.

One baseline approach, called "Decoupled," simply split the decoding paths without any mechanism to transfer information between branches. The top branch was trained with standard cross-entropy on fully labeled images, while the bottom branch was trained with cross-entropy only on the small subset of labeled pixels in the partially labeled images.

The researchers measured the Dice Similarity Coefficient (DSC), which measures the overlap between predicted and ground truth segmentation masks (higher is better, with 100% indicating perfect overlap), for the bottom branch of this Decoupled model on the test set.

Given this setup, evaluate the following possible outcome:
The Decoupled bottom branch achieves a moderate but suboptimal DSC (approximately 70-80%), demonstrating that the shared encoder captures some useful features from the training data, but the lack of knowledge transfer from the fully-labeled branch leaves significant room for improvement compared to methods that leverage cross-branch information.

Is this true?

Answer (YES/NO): NO